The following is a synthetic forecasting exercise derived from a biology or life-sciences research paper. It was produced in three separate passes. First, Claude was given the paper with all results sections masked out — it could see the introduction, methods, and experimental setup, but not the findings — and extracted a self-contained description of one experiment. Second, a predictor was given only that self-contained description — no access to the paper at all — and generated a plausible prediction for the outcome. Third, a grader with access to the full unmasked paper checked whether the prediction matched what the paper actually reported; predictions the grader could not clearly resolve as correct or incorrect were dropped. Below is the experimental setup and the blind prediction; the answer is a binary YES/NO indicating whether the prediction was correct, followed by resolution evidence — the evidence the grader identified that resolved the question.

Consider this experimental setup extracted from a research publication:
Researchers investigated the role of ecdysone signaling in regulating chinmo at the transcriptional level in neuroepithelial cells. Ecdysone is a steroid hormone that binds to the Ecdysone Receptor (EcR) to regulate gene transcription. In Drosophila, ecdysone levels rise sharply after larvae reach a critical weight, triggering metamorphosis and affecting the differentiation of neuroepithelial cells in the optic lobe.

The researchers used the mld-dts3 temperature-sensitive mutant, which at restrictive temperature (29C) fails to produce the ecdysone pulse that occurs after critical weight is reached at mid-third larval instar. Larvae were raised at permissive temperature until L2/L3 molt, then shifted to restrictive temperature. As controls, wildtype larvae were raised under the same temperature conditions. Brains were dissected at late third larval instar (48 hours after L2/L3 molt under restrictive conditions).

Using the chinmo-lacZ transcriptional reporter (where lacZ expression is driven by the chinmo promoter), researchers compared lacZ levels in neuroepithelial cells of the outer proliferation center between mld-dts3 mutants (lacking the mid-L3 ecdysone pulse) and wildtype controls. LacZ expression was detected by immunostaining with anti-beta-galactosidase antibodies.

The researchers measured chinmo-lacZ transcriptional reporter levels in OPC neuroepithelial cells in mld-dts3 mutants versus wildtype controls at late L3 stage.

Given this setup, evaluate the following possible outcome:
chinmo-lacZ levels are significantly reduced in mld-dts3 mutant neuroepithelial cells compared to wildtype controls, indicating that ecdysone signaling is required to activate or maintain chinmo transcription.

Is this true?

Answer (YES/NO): NO